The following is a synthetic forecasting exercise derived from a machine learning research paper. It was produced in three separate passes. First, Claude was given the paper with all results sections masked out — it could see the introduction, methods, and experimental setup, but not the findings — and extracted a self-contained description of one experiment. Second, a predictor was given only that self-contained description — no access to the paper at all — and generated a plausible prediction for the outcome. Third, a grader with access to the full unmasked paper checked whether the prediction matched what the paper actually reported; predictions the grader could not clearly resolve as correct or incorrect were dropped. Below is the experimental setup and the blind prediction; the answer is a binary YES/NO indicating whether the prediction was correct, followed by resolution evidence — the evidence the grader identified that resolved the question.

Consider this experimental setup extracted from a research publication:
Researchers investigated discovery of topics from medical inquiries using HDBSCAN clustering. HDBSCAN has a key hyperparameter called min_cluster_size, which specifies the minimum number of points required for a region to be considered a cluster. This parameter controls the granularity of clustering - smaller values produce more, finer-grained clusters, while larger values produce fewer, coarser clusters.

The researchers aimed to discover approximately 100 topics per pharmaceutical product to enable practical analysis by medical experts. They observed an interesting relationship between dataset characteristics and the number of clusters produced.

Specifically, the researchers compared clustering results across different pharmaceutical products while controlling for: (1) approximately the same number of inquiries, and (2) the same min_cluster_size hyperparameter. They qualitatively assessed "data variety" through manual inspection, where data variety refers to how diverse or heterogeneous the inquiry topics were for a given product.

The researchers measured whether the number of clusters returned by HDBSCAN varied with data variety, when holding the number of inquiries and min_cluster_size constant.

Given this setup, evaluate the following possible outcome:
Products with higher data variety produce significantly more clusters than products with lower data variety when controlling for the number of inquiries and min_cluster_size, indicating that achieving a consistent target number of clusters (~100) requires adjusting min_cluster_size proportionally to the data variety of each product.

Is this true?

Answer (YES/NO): NO